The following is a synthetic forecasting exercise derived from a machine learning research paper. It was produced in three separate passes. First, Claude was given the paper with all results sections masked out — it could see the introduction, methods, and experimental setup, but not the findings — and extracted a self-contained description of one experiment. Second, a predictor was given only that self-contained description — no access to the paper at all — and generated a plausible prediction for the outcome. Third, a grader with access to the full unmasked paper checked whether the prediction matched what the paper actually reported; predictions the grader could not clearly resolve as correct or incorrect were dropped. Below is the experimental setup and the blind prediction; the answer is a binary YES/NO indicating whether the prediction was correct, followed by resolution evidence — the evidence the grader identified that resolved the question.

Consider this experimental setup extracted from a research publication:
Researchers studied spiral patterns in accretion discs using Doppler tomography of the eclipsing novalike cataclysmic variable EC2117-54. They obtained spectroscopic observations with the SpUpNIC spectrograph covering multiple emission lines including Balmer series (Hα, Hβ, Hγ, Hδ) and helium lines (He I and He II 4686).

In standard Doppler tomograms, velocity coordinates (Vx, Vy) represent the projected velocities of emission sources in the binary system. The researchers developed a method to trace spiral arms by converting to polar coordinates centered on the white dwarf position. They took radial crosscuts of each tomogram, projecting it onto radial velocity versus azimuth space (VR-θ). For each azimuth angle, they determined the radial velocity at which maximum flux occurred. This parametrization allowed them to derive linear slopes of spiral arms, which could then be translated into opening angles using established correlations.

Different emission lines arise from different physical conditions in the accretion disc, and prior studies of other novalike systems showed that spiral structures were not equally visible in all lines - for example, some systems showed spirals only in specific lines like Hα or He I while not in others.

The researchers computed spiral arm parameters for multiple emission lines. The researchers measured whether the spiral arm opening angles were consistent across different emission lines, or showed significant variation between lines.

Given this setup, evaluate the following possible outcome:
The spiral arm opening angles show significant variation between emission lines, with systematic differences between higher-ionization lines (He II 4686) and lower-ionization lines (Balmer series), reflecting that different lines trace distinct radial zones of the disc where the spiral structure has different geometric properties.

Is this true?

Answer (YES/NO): NO